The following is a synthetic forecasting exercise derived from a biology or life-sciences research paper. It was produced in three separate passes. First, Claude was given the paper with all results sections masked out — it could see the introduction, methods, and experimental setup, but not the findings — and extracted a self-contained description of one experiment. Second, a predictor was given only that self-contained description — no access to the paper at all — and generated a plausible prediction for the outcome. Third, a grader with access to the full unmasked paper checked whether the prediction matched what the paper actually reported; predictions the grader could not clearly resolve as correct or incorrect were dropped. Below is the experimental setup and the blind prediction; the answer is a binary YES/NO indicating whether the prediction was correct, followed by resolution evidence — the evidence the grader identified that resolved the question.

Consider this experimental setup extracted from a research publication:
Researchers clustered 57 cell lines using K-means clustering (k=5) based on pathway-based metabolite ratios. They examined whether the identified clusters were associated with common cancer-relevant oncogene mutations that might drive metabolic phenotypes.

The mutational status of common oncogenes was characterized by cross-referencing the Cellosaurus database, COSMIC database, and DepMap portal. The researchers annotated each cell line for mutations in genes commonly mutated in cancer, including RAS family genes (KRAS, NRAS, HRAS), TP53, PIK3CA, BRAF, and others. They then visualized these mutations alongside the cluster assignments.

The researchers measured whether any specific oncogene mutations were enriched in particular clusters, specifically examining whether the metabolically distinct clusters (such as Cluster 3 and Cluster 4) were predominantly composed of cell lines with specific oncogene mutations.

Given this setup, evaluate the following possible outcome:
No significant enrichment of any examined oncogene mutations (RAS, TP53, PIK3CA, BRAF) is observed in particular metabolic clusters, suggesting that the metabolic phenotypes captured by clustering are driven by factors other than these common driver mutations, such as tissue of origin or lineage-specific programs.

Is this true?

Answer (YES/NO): YES